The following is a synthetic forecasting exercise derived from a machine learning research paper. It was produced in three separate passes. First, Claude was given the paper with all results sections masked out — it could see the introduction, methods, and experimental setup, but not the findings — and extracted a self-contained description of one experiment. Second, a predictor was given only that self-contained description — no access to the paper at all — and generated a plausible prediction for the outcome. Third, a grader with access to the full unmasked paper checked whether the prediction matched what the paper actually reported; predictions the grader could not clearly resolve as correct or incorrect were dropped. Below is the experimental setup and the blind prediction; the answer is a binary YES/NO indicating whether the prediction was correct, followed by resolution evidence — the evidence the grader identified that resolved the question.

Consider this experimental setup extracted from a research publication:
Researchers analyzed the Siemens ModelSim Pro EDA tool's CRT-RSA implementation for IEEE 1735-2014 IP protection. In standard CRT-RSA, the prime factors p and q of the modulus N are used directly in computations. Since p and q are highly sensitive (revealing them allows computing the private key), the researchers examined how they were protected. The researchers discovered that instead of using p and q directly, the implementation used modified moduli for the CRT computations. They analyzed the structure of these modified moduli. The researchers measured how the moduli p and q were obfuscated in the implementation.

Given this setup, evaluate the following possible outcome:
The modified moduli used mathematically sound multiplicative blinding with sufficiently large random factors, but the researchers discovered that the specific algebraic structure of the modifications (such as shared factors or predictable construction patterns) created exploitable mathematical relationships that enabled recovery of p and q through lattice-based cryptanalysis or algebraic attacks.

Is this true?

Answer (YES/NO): NO